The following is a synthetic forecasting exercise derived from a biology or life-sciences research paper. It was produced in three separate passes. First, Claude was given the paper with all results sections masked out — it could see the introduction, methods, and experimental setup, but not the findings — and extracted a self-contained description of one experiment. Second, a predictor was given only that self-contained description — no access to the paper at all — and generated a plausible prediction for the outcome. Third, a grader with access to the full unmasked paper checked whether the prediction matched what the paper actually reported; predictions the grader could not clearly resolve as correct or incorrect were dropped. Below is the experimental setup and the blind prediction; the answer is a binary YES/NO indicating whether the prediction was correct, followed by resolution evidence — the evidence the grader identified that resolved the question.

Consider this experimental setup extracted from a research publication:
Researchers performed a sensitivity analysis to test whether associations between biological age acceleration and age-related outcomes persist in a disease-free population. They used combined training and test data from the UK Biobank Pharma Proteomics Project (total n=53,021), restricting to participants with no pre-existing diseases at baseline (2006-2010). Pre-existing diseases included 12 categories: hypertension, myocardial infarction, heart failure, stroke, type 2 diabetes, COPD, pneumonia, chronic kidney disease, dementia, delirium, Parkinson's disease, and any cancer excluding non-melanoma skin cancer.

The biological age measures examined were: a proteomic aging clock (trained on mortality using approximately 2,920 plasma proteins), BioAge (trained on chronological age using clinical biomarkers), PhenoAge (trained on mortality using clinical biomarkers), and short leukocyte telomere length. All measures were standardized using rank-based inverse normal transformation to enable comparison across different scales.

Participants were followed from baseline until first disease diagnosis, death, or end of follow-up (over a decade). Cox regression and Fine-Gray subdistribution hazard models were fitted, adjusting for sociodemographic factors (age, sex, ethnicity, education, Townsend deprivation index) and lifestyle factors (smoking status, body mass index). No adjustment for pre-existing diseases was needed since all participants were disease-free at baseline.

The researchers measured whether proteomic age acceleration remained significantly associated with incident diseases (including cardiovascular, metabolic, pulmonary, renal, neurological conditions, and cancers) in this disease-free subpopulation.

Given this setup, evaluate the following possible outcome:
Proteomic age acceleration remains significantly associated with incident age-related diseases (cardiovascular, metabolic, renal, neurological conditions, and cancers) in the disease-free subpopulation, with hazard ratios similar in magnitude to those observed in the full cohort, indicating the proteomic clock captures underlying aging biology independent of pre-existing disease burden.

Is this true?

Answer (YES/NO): YES